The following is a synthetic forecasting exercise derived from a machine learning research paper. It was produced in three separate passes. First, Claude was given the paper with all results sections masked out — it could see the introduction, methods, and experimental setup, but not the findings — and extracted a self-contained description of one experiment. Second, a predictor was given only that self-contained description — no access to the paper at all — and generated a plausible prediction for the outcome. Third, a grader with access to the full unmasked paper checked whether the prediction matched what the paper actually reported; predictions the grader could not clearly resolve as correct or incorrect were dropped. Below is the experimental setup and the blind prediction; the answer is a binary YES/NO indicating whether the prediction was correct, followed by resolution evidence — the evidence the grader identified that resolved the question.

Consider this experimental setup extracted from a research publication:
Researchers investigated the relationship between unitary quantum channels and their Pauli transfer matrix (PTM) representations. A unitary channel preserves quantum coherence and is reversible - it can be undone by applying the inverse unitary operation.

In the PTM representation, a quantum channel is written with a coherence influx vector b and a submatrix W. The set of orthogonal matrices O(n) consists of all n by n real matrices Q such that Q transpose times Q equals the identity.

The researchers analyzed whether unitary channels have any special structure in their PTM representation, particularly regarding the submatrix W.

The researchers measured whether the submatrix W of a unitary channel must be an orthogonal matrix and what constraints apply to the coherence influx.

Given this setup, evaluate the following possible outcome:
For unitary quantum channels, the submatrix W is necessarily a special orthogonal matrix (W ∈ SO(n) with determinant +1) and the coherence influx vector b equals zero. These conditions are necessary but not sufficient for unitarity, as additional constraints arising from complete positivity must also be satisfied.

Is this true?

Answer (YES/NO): NO